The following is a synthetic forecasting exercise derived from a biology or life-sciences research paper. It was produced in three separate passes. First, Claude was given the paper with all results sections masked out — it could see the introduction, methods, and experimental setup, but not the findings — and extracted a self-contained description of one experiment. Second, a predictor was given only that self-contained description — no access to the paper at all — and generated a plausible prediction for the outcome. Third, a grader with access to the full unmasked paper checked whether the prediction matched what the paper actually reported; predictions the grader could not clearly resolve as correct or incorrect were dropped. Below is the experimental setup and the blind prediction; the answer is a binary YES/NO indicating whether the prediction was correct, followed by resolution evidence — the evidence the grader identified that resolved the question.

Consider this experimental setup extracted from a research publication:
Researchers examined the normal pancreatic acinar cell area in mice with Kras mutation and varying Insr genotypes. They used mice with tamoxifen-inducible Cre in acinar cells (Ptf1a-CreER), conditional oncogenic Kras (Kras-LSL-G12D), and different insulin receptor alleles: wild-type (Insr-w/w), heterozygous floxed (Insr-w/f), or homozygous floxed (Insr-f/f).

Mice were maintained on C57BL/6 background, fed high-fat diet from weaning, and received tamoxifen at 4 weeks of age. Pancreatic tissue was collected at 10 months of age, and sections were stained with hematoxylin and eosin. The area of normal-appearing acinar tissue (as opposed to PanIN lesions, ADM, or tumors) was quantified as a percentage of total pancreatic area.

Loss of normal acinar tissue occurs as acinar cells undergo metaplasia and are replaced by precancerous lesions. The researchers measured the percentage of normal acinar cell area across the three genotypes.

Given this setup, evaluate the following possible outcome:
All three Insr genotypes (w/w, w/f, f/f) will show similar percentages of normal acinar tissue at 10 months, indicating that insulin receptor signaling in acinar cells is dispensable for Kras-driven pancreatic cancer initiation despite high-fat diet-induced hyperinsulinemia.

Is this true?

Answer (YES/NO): NO